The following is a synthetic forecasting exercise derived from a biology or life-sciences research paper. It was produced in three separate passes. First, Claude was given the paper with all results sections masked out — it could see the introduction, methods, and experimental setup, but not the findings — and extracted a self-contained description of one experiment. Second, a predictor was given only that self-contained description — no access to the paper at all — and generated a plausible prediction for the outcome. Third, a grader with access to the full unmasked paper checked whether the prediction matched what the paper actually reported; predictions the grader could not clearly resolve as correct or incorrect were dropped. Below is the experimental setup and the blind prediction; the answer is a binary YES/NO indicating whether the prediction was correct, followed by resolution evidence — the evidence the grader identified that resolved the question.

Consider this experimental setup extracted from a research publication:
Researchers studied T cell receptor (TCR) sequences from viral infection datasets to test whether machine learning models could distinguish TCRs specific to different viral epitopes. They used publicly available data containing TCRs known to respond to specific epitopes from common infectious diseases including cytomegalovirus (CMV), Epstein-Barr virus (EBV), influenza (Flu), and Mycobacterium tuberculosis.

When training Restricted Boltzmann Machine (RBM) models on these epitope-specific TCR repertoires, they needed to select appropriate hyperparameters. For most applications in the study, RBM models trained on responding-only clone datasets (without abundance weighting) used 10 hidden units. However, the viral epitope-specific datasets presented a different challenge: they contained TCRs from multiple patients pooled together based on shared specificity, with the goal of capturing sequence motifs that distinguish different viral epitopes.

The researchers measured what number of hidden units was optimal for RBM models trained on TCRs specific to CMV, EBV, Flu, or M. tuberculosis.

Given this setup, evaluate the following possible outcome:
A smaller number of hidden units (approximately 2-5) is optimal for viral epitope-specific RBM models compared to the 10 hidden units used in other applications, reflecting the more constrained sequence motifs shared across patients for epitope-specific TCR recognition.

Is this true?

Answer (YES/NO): NO